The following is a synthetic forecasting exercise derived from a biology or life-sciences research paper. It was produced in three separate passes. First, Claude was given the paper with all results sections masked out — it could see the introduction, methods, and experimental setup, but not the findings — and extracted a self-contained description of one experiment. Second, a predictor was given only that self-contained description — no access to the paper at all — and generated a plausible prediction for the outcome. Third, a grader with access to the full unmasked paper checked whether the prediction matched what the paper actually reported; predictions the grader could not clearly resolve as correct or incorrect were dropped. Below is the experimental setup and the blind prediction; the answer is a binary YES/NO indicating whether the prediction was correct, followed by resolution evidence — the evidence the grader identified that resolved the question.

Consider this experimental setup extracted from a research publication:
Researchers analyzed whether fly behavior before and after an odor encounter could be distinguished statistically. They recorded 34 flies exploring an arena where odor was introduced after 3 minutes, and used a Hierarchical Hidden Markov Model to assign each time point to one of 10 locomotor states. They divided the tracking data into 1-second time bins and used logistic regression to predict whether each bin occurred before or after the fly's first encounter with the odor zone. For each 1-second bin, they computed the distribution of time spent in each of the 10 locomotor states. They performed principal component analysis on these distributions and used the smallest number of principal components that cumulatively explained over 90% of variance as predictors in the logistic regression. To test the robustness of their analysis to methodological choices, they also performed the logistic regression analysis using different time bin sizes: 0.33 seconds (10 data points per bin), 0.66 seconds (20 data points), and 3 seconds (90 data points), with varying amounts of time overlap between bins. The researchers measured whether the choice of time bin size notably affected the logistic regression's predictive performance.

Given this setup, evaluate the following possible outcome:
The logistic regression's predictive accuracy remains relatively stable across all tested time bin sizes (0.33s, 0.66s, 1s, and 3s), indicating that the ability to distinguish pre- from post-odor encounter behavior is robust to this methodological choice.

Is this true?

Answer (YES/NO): YES